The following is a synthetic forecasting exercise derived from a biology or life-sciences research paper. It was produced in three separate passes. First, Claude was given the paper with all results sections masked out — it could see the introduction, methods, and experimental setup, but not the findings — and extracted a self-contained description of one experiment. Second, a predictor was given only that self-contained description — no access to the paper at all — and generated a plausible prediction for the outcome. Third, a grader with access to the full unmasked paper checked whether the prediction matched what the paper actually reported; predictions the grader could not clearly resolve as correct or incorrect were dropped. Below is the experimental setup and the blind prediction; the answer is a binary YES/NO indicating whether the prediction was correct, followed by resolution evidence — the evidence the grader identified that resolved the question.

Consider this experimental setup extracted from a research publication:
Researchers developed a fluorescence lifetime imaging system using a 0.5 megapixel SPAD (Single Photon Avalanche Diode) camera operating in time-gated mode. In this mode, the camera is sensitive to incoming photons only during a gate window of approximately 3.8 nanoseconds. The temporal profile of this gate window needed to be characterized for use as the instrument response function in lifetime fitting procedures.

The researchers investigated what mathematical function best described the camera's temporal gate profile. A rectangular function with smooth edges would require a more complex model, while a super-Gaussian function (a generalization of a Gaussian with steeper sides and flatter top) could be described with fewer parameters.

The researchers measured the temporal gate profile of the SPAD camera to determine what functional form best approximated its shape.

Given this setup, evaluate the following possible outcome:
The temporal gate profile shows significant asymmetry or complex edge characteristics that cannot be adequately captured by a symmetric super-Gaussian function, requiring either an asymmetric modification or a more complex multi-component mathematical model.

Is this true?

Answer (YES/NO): NO